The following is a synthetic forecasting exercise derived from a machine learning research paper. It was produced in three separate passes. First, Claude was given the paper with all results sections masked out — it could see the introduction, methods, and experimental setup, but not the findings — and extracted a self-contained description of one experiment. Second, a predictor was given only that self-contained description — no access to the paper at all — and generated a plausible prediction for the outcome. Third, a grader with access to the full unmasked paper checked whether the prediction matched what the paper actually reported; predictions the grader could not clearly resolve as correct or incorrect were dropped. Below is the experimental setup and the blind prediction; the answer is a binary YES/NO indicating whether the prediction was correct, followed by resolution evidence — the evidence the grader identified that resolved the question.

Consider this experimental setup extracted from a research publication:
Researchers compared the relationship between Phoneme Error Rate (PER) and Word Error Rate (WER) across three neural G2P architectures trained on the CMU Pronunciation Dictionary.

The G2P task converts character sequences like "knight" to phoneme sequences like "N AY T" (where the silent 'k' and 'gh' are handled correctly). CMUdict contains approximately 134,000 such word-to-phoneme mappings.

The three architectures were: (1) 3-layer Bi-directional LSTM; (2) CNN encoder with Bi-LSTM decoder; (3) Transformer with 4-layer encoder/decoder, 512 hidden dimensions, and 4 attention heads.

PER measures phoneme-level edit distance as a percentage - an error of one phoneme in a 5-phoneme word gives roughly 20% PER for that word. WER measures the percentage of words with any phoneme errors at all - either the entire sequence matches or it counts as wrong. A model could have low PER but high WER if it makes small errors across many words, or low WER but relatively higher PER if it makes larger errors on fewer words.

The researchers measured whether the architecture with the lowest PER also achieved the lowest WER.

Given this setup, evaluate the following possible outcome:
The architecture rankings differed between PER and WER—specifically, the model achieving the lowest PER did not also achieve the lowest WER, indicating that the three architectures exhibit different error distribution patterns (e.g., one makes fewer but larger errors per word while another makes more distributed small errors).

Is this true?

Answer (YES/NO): YES